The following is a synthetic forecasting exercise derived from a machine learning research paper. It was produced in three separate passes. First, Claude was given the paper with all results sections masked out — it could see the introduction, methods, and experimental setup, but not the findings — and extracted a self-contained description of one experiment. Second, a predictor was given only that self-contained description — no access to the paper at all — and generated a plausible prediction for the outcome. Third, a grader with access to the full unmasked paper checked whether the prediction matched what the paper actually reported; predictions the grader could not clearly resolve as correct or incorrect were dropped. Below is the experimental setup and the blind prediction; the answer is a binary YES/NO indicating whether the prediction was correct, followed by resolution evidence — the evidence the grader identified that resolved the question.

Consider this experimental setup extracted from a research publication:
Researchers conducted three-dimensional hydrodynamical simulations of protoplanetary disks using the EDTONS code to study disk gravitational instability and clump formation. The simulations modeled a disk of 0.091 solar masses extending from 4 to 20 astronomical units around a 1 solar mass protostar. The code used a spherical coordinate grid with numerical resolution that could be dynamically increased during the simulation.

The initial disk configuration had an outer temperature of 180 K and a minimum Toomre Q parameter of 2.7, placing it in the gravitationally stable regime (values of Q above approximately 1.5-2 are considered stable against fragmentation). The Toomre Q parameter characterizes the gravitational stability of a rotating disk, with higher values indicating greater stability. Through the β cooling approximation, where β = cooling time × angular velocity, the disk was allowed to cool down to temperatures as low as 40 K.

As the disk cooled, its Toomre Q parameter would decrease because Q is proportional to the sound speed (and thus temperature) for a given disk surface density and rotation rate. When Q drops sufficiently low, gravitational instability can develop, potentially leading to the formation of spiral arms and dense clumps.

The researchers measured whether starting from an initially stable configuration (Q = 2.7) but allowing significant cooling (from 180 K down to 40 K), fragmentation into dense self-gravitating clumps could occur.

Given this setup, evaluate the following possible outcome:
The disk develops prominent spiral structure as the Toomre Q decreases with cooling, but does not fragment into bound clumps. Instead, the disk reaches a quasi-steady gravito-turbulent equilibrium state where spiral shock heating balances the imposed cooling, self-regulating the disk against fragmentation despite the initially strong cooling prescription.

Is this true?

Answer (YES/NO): NO